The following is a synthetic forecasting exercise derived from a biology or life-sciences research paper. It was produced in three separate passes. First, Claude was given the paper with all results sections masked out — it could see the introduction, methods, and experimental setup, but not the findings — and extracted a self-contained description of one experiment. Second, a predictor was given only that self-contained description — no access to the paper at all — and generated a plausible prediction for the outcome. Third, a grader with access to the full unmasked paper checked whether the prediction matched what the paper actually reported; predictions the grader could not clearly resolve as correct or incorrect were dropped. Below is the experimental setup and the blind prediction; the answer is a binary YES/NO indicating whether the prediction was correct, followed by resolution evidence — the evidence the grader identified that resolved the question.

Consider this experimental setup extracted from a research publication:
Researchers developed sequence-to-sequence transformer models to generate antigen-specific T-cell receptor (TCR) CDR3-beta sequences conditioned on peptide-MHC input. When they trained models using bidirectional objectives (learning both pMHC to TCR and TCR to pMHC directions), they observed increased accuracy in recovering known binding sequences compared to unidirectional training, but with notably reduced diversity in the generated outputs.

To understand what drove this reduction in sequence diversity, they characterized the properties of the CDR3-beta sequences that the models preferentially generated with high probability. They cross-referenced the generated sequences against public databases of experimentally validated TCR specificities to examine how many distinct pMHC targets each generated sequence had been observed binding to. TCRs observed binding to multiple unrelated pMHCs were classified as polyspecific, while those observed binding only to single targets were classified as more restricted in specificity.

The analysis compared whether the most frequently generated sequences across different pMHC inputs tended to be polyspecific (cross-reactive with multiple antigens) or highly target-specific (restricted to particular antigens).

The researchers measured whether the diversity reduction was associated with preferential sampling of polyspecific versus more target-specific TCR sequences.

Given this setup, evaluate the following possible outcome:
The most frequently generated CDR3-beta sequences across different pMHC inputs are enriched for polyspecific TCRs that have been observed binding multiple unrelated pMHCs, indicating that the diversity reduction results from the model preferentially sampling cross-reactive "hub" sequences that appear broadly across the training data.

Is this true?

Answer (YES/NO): YES